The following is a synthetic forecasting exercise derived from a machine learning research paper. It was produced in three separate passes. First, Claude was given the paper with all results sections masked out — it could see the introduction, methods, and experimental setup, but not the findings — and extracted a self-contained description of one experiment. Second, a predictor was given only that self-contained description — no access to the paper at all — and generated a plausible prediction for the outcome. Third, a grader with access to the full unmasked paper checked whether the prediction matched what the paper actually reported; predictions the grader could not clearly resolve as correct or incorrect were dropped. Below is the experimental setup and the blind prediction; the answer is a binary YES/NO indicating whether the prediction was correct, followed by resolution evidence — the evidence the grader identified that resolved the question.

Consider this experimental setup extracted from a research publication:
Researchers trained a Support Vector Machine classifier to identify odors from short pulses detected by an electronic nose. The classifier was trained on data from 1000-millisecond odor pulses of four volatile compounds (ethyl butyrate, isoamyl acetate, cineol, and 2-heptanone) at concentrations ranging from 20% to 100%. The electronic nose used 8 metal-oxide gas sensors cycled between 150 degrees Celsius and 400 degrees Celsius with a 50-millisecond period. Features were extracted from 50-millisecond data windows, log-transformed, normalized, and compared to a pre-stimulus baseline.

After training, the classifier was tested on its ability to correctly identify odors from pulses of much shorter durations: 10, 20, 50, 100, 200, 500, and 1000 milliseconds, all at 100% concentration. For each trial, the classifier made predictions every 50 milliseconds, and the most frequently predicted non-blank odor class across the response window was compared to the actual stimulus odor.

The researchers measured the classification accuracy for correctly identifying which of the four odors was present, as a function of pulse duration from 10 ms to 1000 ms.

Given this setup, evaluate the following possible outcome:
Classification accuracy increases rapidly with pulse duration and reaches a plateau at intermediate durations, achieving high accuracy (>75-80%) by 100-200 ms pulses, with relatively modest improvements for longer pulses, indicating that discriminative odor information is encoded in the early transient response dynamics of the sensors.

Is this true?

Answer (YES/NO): NO